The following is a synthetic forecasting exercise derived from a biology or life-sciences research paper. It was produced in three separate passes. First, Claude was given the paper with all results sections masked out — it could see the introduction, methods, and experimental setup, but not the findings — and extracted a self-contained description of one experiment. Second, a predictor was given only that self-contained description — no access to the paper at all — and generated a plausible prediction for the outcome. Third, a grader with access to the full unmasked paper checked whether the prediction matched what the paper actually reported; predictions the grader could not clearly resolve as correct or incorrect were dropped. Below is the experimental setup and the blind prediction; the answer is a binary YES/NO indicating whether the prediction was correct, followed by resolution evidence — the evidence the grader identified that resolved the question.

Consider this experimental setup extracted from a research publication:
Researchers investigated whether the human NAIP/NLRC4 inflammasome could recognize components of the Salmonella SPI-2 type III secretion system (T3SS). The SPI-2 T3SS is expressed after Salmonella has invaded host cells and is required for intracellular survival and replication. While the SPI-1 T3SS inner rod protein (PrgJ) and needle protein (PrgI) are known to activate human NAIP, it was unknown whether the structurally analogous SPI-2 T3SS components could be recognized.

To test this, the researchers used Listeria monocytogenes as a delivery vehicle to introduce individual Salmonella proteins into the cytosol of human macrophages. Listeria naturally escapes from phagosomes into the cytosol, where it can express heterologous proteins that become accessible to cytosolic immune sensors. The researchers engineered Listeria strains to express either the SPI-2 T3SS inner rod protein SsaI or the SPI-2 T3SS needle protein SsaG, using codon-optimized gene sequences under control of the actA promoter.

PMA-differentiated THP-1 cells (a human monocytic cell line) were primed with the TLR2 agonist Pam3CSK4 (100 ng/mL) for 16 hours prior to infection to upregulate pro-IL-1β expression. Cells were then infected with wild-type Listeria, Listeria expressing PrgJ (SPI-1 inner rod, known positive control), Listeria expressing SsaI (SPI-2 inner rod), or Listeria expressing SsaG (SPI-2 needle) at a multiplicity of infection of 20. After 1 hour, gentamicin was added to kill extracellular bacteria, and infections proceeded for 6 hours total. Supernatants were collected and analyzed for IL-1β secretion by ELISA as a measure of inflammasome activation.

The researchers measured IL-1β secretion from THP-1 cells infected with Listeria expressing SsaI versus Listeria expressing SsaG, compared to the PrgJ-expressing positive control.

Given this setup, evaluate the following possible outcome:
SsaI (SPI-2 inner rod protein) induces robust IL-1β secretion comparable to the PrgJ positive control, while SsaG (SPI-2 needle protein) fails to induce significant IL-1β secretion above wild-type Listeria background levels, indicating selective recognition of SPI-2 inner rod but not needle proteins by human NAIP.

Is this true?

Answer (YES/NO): NO